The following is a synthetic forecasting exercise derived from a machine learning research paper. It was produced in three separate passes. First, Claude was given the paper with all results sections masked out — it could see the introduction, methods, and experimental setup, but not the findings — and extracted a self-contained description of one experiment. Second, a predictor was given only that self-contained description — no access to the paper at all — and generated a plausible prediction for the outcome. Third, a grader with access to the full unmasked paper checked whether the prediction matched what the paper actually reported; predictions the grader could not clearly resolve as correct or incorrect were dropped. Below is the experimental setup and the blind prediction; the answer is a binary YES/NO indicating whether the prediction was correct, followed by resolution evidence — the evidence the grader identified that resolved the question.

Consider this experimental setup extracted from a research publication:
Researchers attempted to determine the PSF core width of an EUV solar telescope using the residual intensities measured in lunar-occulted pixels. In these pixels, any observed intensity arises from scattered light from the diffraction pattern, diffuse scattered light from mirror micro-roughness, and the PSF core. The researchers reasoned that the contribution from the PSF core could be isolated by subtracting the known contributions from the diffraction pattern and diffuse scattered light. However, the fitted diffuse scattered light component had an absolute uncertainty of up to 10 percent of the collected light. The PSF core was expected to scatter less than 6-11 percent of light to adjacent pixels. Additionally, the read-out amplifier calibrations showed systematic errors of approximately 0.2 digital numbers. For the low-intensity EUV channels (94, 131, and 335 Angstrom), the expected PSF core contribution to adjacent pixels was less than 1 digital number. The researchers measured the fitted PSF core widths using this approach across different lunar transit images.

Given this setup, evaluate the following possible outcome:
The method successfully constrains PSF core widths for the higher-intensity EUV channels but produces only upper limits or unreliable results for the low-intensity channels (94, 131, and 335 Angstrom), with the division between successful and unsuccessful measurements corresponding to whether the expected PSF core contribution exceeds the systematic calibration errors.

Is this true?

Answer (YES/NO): NO